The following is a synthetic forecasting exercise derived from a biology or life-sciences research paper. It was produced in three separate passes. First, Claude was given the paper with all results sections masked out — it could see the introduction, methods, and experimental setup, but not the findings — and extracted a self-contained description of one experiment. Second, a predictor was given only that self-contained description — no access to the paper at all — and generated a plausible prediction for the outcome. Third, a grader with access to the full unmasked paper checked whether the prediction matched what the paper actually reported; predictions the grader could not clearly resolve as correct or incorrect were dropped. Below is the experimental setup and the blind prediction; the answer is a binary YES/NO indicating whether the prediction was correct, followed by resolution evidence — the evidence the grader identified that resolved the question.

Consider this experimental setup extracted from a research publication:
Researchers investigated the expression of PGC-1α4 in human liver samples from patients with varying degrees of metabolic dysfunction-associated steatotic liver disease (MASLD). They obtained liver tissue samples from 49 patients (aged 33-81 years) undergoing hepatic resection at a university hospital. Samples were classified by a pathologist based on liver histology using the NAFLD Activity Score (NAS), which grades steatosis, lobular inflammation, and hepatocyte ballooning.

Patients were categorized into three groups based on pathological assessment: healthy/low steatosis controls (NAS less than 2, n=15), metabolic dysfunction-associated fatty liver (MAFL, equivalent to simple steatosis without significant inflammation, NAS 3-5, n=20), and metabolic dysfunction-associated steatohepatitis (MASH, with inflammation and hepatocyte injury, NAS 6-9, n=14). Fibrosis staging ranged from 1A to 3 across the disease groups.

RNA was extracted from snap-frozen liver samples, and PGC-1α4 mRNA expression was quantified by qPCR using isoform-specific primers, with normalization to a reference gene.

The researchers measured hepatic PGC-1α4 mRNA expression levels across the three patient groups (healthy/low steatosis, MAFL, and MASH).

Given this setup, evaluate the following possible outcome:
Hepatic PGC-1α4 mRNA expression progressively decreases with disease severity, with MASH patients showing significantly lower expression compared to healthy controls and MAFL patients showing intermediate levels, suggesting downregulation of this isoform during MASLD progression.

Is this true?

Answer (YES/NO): NO